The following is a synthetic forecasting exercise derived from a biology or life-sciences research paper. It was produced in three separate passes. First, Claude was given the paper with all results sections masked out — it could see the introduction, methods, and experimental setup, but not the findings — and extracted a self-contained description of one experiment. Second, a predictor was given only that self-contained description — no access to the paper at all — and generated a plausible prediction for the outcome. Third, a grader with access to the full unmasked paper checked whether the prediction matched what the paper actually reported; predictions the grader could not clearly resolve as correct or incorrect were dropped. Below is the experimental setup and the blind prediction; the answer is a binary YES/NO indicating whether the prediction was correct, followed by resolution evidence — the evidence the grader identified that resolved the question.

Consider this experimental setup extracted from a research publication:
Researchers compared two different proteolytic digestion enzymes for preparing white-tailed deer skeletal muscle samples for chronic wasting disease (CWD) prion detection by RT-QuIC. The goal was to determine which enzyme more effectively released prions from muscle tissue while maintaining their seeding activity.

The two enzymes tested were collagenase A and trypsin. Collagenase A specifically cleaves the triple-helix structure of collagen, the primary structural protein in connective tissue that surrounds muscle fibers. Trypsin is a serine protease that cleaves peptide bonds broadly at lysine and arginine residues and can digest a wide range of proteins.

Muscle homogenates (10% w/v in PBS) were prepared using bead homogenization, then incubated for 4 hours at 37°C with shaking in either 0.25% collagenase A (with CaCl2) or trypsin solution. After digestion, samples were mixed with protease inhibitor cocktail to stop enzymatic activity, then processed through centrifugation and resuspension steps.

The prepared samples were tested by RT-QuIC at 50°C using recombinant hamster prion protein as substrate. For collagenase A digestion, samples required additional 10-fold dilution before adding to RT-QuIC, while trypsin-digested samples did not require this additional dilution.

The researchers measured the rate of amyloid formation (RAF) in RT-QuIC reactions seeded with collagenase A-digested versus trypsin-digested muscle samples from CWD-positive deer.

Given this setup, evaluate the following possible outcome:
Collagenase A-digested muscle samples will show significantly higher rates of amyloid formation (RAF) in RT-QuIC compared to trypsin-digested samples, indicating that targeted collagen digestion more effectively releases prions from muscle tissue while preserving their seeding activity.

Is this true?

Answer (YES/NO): NO